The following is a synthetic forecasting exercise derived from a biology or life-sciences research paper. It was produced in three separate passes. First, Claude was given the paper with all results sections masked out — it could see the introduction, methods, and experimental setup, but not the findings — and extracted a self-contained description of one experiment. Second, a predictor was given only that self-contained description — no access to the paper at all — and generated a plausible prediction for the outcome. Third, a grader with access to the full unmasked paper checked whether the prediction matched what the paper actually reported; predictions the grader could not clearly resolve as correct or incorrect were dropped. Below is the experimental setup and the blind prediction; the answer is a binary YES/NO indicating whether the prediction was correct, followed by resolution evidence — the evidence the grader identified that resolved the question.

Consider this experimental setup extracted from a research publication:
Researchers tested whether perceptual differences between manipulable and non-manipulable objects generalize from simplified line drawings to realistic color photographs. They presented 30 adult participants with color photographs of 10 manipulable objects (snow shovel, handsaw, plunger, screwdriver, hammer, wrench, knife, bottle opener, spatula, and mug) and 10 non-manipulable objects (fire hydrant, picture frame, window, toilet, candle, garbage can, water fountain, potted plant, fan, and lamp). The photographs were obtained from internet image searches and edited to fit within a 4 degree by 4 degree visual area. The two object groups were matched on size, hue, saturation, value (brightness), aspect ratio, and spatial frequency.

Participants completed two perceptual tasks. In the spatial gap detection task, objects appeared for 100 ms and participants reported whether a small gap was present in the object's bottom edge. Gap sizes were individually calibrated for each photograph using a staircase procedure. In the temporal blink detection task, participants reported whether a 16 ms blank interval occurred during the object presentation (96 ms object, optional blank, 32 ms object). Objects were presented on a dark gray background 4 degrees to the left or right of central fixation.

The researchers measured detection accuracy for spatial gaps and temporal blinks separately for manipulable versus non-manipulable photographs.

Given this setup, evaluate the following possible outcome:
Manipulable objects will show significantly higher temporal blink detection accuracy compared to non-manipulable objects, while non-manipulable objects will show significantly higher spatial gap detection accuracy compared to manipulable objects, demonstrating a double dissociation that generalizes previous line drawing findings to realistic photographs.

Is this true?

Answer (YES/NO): NO